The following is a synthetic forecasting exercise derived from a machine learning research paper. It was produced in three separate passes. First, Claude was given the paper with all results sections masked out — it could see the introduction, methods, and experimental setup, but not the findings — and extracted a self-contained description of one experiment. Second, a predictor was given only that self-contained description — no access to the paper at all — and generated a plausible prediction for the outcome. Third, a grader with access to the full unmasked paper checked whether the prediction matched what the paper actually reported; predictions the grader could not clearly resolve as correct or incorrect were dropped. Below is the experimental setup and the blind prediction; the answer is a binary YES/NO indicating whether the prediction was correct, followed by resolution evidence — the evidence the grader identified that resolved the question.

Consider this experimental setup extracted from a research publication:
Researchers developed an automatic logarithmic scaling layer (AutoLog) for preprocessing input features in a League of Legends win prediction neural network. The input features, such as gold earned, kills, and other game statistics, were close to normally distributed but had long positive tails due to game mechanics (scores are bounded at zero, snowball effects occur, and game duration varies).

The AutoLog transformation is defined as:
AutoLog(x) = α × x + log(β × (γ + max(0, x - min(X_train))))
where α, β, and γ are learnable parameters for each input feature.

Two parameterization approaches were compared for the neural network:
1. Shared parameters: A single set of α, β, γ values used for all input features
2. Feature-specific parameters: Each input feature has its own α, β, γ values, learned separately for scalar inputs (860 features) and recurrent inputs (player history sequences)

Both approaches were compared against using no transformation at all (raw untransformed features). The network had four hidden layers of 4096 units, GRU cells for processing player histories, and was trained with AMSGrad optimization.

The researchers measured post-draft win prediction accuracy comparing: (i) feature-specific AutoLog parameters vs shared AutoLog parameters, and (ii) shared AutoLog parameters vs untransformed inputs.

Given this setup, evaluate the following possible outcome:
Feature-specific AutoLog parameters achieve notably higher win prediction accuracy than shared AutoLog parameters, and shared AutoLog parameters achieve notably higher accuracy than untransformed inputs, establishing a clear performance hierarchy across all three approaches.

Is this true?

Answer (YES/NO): YES